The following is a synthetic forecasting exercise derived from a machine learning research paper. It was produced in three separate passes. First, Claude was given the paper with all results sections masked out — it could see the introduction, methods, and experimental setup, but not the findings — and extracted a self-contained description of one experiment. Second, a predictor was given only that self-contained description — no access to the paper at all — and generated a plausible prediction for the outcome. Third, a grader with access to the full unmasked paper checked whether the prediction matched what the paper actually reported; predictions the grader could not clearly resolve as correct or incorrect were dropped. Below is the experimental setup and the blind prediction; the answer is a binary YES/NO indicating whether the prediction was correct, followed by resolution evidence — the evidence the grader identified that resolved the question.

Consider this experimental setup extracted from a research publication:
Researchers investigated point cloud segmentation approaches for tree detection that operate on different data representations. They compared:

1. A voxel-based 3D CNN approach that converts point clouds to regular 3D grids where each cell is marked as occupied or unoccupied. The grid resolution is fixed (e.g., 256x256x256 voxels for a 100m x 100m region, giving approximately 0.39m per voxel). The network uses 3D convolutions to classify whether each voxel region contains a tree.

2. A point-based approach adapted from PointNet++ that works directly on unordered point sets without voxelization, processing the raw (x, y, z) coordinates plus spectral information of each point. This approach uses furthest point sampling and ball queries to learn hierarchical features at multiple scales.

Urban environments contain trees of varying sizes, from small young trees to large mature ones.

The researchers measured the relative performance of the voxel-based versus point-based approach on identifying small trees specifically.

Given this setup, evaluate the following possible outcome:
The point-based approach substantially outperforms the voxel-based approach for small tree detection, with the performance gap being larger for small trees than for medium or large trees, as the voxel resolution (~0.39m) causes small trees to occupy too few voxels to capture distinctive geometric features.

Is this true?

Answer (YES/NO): YES